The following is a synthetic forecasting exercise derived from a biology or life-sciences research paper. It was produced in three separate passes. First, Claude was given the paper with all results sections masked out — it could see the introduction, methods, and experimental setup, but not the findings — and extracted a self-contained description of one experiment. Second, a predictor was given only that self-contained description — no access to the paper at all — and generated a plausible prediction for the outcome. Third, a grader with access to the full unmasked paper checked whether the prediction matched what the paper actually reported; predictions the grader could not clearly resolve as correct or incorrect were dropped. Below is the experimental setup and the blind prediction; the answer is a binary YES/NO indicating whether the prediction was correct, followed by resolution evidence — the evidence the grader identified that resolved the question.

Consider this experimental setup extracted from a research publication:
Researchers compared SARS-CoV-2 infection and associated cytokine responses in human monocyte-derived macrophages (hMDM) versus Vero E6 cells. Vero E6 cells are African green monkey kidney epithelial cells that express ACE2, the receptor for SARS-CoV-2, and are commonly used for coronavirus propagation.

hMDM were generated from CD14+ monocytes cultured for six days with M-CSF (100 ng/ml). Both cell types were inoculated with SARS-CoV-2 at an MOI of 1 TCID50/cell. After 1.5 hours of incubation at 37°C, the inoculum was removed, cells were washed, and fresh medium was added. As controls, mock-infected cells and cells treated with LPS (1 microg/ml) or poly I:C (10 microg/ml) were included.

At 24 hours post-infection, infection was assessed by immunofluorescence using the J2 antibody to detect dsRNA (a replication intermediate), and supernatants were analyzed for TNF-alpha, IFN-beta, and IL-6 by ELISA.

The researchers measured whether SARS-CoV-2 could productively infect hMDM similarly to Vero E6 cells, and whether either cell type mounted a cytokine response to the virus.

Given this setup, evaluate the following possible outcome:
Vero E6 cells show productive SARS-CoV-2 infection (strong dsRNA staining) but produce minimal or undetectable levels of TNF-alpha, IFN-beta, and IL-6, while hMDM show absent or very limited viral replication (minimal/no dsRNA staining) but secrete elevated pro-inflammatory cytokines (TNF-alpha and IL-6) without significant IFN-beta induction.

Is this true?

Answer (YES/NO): NO